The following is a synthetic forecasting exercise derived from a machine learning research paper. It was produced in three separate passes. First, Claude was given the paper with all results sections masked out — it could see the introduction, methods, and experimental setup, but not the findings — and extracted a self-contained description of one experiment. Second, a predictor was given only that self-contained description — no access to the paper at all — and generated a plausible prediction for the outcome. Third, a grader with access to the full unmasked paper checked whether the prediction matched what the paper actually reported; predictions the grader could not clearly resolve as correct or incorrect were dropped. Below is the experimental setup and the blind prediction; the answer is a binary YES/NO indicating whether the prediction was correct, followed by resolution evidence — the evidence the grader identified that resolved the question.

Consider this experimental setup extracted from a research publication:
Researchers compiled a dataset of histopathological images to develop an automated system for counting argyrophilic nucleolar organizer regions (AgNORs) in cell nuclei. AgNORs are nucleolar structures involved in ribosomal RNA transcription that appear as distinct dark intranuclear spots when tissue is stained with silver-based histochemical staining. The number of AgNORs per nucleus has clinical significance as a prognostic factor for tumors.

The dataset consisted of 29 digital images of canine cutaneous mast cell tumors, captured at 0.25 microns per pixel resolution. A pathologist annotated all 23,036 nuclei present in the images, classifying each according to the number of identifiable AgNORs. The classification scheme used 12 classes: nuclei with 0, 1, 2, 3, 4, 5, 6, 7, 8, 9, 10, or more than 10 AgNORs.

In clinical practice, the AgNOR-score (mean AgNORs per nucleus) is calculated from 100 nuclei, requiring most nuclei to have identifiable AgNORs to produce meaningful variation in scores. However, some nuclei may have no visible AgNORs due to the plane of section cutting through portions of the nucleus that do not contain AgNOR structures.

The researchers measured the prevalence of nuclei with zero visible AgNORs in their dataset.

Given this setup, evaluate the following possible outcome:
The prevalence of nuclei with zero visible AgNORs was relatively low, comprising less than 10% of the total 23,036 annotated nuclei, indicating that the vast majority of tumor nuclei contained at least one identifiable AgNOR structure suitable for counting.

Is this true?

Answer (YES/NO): NO